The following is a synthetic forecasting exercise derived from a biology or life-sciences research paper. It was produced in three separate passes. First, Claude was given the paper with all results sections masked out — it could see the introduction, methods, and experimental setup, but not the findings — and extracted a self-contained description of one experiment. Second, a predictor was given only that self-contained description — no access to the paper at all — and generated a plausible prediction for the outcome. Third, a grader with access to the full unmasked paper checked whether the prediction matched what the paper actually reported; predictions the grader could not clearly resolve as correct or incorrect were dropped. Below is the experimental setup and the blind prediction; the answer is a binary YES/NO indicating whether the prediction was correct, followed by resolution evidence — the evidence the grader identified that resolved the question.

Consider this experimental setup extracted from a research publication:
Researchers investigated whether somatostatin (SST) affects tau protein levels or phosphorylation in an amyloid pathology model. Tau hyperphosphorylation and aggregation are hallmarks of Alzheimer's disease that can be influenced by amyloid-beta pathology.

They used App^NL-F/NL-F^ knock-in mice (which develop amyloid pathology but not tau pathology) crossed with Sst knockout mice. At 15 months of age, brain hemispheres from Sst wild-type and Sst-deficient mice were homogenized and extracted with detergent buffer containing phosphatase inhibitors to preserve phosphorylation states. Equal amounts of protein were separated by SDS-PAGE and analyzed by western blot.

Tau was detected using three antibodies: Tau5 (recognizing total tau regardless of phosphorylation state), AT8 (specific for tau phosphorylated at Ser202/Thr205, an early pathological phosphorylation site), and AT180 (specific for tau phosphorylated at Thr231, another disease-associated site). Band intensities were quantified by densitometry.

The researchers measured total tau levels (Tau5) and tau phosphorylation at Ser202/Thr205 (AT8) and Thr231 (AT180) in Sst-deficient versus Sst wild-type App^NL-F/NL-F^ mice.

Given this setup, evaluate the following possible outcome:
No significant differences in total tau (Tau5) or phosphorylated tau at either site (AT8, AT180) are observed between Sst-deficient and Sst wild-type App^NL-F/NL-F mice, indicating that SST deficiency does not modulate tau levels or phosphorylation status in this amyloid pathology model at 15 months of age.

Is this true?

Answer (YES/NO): YES